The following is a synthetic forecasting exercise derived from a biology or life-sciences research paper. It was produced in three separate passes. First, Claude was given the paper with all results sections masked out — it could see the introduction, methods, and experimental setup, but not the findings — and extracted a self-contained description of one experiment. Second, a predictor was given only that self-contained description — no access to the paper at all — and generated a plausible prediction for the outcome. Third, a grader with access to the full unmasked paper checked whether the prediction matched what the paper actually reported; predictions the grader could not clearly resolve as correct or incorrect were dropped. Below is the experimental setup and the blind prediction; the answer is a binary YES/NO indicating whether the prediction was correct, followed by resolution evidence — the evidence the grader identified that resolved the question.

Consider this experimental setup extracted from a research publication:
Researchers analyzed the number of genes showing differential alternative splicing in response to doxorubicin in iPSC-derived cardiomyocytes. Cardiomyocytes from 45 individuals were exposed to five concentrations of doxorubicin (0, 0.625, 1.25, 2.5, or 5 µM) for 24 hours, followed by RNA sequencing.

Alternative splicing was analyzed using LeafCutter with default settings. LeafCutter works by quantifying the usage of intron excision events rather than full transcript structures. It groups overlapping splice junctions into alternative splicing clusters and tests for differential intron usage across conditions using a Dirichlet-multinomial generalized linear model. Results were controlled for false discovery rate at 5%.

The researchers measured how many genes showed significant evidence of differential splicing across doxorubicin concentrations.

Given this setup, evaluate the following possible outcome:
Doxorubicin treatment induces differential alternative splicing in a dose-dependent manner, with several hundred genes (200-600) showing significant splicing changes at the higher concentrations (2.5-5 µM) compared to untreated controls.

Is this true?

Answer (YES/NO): NO